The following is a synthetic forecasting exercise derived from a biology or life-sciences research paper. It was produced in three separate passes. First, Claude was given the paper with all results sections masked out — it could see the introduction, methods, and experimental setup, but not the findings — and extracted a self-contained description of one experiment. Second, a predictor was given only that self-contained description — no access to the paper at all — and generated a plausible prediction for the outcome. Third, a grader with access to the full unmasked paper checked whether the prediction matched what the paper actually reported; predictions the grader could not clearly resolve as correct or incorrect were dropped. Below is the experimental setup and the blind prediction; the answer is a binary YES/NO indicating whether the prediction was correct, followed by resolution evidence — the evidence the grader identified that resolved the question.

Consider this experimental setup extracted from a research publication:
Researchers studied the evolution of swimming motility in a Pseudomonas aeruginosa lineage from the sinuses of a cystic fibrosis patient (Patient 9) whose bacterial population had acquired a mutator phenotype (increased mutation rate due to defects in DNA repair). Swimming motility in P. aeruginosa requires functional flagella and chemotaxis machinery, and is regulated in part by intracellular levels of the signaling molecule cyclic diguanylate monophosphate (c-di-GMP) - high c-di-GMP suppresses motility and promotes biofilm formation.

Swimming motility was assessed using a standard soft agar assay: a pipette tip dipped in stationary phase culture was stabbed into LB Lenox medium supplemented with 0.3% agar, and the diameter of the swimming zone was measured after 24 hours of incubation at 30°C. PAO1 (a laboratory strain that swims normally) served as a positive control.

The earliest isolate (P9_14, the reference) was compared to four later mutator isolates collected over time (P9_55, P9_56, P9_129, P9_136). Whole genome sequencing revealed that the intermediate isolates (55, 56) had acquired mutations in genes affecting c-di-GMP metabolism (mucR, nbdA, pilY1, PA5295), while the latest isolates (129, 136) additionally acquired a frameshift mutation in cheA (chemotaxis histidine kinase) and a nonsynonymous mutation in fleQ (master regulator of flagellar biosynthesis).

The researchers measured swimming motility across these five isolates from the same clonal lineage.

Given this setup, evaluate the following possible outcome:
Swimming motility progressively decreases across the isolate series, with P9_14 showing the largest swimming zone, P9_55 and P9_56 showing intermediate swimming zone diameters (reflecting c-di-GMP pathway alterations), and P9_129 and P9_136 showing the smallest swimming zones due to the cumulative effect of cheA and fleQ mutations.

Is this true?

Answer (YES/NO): YES